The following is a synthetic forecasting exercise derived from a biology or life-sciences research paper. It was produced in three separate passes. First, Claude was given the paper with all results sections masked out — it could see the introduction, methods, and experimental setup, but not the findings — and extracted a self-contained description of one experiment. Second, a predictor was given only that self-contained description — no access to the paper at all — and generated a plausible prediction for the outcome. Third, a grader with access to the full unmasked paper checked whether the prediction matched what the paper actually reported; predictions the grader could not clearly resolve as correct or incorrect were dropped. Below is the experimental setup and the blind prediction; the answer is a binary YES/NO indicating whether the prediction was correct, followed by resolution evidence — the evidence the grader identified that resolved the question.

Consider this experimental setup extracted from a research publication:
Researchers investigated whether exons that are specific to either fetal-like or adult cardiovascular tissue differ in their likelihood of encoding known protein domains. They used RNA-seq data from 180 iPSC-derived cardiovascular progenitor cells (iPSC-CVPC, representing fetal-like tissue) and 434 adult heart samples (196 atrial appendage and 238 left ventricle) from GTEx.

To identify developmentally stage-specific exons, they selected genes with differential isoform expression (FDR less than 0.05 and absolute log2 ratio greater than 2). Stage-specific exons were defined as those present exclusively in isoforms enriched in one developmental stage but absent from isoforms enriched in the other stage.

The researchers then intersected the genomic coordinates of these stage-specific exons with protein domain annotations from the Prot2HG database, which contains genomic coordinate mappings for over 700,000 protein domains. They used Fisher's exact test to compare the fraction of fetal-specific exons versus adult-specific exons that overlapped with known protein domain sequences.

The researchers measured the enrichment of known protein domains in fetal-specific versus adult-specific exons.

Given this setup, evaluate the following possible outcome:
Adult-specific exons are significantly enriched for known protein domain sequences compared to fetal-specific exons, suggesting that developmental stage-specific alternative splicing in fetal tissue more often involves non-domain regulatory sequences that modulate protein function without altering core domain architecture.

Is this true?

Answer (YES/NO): NO